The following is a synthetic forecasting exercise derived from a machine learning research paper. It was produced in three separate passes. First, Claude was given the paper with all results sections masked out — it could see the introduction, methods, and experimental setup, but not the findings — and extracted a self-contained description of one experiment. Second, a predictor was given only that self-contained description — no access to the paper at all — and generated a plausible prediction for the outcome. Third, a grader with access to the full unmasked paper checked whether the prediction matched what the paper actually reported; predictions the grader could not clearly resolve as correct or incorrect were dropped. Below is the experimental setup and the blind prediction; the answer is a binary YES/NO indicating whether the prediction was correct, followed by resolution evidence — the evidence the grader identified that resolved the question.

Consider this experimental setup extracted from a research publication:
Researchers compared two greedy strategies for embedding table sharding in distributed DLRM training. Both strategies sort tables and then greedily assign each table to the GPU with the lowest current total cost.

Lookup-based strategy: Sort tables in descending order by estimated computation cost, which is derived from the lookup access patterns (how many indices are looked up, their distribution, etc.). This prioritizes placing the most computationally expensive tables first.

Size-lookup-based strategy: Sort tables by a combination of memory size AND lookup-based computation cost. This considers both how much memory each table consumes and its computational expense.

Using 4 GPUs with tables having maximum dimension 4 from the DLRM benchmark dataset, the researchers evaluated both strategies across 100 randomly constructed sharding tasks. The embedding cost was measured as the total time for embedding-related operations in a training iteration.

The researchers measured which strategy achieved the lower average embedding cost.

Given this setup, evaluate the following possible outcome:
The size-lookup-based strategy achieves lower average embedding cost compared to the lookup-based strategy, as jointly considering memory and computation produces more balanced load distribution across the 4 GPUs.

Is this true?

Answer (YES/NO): YES